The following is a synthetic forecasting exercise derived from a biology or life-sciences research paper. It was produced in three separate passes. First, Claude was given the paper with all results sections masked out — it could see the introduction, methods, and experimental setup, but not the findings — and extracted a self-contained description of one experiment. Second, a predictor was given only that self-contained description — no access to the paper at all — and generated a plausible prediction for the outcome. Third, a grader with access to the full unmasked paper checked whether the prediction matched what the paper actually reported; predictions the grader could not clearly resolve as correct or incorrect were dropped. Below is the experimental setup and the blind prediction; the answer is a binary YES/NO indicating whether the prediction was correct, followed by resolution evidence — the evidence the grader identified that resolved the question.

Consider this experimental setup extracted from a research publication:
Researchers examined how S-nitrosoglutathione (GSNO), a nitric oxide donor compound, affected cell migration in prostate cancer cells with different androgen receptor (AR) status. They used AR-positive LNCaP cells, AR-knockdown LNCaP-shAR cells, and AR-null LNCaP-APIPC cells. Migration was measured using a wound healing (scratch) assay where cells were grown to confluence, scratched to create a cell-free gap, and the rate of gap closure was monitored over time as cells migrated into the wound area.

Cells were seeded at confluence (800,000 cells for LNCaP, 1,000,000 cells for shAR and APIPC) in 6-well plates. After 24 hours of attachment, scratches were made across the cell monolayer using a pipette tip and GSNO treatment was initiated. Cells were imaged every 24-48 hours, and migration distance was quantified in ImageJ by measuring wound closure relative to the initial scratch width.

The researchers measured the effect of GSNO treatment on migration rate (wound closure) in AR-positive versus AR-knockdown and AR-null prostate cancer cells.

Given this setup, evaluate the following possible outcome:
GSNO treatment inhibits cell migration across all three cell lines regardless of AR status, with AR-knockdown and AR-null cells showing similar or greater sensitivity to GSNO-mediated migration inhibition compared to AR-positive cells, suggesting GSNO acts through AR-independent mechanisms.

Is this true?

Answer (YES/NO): NO